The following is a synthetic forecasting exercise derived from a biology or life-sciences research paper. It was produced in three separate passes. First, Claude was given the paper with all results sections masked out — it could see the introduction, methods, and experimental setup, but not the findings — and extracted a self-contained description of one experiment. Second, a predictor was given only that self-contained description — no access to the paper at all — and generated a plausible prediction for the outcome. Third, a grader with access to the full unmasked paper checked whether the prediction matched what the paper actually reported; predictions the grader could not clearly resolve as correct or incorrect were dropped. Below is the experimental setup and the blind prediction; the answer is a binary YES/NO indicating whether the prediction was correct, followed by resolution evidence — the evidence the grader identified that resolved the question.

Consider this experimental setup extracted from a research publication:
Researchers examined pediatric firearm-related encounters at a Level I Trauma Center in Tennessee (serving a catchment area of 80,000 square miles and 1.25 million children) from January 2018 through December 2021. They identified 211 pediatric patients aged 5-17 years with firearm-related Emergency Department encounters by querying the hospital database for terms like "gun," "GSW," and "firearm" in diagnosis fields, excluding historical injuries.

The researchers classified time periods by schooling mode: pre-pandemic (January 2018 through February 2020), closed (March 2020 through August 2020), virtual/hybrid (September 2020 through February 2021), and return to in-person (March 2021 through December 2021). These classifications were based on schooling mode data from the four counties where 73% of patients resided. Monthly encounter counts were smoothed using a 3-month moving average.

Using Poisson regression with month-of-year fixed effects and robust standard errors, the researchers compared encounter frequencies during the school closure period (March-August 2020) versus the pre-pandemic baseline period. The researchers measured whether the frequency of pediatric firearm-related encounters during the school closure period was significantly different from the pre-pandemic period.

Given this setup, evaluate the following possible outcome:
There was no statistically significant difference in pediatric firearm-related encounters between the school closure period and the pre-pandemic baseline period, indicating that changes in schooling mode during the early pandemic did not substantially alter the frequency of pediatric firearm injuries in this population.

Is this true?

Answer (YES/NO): NO